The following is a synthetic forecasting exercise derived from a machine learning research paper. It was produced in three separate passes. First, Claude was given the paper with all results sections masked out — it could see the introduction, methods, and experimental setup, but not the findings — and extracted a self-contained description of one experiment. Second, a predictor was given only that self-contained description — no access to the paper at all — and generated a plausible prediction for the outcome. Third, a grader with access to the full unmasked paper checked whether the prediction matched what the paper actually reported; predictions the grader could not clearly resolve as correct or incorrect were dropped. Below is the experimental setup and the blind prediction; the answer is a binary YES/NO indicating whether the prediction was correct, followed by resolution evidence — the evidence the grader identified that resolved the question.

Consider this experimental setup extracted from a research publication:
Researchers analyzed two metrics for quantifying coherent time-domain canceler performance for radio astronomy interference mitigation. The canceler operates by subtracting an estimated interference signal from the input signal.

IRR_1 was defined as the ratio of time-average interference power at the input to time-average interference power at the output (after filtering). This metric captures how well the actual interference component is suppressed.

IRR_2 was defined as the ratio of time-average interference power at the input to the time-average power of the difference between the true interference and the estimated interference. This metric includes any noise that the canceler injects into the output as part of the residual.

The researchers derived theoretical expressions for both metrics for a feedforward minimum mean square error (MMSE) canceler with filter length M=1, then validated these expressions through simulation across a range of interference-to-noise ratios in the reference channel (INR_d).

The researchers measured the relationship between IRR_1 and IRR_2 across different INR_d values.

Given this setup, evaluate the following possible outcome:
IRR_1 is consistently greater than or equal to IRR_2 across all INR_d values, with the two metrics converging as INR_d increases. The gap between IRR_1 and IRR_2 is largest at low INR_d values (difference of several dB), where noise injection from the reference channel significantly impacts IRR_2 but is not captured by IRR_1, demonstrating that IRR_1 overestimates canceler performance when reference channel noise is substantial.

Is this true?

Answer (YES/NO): NO